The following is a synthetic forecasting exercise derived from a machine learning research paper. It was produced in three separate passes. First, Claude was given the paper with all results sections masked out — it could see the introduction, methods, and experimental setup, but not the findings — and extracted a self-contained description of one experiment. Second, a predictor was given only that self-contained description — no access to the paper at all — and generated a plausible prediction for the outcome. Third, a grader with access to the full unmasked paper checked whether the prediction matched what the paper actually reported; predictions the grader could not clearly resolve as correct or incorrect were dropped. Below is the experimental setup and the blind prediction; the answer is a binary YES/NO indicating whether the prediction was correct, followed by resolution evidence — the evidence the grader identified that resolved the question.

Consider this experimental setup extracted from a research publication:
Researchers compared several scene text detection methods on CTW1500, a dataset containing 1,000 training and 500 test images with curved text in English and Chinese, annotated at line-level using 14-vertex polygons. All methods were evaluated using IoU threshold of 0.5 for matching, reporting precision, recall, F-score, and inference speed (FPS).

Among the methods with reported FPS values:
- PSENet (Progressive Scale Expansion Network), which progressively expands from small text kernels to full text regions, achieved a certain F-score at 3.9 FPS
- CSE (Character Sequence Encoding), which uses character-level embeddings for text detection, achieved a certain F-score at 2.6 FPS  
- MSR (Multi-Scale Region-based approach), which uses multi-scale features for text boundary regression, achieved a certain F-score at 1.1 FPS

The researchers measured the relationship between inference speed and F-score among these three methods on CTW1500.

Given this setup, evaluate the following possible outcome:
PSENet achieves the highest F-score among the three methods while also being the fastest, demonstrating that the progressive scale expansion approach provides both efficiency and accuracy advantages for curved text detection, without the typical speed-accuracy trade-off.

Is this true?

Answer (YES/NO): NO